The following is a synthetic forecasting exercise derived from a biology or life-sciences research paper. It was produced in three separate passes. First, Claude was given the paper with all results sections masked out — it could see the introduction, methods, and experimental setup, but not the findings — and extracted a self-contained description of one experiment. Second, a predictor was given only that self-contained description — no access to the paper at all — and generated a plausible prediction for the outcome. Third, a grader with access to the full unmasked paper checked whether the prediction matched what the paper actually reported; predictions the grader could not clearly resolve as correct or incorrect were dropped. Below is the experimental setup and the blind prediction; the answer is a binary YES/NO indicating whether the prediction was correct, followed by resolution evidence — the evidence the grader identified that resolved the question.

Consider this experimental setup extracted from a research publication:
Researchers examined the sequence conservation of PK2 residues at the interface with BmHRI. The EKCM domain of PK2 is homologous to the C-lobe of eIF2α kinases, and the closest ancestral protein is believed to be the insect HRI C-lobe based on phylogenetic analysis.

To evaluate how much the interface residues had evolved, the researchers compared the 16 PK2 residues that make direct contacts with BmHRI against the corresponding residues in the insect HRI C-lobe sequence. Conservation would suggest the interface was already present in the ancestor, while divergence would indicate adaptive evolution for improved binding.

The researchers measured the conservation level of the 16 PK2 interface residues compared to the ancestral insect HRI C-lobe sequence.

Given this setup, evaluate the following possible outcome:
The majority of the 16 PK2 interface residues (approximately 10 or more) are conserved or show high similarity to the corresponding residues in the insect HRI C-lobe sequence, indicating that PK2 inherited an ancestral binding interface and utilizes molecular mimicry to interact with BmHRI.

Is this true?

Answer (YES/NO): NO